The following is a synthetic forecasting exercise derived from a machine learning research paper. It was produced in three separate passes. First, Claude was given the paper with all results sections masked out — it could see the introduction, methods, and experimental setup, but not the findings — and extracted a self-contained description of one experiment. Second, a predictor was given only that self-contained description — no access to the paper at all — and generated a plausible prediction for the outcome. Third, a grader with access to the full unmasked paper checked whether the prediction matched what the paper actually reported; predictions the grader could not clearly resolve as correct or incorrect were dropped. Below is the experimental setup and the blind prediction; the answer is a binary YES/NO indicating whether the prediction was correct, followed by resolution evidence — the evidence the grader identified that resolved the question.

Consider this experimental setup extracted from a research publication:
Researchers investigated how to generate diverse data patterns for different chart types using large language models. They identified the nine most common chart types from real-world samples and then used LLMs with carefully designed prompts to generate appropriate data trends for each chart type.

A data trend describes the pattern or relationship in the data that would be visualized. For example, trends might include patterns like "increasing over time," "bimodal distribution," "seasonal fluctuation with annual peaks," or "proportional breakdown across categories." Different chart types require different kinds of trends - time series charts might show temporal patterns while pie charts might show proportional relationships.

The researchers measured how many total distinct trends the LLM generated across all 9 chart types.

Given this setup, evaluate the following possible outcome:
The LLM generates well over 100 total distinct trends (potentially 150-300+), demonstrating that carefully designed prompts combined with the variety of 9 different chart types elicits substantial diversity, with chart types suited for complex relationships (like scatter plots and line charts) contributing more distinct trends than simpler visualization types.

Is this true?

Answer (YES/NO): NO